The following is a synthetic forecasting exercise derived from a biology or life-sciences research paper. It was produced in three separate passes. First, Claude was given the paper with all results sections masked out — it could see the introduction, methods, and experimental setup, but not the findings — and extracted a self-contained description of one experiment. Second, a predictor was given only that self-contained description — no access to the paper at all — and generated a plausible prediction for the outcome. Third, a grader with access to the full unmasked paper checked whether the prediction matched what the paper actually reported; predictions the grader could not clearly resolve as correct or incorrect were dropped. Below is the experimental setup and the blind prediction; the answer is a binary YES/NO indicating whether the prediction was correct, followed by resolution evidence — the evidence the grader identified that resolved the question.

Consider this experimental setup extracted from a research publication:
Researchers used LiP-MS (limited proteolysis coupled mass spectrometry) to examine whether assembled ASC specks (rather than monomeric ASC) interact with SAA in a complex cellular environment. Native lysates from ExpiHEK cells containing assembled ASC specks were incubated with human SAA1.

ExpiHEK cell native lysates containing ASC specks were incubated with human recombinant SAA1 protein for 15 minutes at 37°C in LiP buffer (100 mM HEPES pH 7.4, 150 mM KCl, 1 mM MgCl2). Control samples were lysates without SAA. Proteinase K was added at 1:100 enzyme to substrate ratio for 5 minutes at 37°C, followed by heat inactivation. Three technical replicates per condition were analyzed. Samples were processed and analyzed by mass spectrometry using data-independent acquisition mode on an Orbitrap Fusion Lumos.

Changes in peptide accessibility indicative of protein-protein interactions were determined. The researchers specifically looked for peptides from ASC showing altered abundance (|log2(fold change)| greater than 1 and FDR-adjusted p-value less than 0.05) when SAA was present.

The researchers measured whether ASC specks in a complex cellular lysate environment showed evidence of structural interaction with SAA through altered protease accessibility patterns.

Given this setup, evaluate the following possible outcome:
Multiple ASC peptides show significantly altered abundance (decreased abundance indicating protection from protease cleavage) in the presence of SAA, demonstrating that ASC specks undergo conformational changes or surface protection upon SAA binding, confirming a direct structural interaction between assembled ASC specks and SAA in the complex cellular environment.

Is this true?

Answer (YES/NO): YES